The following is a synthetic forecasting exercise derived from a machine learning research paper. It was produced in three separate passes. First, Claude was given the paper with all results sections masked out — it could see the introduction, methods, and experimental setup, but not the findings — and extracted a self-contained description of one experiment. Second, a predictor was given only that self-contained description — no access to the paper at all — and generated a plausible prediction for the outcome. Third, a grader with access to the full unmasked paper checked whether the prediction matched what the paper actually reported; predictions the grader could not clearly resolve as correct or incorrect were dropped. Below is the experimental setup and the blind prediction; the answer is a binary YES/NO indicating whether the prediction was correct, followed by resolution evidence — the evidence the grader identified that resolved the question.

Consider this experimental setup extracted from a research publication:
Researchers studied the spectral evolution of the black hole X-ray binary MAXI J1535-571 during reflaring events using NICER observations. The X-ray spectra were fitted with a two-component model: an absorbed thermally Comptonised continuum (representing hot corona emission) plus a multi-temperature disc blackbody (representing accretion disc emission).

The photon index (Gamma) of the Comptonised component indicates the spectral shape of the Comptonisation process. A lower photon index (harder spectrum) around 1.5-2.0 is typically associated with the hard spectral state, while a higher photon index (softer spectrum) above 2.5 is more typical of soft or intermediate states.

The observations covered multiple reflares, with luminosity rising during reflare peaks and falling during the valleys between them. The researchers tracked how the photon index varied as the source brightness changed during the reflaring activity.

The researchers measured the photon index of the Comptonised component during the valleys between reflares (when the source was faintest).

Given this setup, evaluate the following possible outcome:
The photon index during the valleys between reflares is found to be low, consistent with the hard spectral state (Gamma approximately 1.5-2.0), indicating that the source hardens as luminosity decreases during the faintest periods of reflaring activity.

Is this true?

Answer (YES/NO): YES